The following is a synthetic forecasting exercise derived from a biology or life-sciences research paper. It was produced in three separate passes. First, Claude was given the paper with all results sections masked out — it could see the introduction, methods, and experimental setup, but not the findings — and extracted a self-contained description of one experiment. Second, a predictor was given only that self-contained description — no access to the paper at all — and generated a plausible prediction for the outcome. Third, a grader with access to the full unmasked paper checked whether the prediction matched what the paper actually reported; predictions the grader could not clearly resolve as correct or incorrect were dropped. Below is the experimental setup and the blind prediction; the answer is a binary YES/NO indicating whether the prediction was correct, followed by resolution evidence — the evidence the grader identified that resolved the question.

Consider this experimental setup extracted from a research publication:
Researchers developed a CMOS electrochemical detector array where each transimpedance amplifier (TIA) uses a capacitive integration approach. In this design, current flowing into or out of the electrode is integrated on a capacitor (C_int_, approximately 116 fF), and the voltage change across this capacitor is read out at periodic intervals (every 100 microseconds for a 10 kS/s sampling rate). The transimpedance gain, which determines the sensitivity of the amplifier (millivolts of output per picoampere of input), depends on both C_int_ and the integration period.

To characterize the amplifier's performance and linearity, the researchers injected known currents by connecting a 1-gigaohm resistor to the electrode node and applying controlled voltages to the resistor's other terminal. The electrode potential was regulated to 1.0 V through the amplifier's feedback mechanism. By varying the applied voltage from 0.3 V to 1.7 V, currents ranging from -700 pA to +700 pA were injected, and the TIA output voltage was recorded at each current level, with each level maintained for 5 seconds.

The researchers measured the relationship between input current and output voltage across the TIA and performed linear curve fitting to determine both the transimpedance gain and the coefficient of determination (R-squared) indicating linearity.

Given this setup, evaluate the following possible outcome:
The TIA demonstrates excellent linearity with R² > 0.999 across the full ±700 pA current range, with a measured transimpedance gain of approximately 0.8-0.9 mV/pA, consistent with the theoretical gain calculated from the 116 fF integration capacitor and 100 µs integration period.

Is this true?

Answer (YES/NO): NO